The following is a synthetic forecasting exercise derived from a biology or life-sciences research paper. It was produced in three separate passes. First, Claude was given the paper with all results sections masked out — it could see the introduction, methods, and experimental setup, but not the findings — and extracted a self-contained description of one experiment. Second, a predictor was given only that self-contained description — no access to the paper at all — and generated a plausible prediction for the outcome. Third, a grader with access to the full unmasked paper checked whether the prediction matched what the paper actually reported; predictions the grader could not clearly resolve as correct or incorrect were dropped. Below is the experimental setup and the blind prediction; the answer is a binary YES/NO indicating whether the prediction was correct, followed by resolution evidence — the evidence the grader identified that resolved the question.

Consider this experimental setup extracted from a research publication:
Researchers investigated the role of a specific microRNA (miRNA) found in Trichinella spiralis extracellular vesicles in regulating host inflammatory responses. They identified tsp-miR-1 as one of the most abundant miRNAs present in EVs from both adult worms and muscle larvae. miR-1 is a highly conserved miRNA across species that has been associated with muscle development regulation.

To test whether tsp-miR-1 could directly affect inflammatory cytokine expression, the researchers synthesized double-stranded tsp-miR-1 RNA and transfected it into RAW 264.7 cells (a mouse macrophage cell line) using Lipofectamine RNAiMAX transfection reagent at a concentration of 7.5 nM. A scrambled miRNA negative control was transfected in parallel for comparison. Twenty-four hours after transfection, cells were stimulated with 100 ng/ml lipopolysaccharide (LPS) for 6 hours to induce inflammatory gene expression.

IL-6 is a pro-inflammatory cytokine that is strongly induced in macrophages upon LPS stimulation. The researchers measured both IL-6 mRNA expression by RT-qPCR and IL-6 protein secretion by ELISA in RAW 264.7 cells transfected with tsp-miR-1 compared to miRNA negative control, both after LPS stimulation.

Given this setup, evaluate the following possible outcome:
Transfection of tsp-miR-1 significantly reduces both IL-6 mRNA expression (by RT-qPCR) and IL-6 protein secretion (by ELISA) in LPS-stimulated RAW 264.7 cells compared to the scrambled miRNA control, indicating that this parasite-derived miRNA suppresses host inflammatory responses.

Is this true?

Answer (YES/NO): YES